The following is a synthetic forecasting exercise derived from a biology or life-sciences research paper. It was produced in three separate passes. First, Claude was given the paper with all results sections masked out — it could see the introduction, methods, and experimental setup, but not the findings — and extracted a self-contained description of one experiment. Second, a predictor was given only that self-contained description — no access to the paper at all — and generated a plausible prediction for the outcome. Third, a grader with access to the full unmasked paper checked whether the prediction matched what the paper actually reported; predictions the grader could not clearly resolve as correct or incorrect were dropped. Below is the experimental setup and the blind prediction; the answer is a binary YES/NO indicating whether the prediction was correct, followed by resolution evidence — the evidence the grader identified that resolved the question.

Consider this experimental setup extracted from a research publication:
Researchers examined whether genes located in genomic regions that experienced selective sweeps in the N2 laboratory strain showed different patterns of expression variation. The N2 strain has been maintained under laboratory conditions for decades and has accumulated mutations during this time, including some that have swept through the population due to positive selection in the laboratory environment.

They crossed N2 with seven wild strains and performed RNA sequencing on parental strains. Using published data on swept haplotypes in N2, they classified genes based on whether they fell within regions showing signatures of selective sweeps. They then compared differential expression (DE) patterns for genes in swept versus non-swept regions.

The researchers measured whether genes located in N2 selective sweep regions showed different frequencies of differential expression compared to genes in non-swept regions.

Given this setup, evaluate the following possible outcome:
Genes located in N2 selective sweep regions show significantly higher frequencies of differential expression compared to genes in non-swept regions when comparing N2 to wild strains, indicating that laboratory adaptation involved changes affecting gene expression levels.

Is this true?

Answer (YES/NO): YES